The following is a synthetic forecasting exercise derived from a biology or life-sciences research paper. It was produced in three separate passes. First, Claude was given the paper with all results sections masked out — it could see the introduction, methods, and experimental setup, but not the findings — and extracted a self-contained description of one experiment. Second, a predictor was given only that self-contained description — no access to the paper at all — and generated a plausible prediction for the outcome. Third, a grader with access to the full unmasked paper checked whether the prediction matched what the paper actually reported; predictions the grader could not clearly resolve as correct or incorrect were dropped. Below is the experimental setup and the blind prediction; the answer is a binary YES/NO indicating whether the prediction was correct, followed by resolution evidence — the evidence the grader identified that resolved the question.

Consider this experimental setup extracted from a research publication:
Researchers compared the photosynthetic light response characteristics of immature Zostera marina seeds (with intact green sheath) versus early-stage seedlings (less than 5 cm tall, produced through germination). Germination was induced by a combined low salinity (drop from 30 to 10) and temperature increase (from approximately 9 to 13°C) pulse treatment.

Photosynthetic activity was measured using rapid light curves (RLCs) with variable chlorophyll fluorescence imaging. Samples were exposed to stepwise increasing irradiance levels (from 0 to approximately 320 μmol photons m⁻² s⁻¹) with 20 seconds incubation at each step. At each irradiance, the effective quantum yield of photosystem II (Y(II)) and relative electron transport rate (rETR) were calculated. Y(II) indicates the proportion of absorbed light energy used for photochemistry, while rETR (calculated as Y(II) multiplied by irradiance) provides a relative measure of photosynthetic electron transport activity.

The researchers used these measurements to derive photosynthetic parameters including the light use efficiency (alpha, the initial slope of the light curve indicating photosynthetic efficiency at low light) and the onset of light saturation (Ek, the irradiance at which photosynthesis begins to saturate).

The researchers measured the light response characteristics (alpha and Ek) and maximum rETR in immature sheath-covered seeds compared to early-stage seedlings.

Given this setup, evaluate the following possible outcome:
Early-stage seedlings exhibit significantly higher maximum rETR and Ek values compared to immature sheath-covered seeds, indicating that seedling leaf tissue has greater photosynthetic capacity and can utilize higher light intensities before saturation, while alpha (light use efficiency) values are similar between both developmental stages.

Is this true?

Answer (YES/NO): NO